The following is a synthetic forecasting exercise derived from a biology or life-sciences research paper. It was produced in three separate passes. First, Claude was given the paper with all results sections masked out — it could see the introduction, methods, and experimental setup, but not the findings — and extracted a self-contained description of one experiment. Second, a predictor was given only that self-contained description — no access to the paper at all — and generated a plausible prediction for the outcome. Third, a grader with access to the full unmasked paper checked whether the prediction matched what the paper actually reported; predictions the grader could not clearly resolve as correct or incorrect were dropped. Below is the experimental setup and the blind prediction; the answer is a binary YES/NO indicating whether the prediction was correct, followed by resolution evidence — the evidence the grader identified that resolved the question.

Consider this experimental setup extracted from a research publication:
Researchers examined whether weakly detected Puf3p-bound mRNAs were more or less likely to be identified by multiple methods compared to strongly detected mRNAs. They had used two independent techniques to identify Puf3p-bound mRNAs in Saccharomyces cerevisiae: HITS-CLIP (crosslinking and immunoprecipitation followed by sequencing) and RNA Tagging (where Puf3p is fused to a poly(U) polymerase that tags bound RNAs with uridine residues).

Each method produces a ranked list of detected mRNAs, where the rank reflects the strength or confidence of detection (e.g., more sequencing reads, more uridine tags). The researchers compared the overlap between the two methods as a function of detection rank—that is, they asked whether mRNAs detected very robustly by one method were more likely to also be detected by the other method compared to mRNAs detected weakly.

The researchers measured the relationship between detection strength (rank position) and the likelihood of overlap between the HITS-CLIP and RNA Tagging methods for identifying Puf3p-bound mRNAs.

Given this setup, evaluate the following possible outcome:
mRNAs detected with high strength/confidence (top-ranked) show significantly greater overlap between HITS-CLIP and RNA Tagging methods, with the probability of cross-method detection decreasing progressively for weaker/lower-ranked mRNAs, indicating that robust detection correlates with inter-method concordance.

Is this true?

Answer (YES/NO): YES